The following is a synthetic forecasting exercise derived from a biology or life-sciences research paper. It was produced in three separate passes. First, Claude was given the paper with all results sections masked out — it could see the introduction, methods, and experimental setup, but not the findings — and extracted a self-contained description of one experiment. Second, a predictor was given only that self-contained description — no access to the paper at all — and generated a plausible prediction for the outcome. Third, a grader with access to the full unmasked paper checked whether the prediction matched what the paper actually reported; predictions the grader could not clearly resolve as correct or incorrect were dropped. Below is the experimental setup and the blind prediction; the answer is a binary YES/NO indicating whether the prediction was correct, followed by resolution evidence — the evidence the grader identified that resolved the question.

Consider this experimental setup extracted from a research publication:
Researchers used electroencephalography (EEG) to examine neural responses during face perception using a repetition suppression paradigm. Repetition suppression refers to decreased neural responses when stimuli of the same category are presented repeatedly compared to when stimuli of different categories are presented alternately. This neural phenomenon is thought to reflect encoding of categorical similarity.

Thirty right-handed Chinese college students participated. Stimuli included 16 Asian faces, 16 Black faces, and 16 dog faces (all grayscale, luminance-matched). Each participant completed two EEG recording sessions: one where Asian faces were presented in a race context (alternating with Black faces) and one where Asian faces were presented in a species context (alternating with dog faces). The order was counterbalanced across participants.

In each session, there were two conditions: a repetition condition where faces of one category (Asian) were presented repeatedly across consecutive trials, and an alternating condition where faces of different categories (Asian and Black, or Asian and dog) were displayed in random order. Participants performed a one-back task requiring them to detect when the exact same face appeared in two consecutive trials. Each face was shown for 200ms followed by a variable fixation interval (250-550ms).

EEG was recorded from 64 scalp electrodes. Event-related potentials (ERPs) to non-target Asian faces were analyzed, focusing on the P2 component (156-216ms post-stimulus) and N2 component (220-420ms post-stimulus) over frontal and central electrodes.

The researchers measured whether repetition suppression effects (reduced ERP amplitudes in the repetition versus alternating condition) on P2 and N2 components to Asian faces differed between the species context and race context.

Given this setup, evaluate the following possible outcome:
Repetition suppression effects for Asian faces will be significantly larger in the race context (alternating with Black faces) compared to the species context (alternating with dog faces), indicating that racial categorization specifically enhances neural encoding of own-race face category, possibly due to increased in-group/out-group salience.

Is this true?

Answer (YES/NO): NO